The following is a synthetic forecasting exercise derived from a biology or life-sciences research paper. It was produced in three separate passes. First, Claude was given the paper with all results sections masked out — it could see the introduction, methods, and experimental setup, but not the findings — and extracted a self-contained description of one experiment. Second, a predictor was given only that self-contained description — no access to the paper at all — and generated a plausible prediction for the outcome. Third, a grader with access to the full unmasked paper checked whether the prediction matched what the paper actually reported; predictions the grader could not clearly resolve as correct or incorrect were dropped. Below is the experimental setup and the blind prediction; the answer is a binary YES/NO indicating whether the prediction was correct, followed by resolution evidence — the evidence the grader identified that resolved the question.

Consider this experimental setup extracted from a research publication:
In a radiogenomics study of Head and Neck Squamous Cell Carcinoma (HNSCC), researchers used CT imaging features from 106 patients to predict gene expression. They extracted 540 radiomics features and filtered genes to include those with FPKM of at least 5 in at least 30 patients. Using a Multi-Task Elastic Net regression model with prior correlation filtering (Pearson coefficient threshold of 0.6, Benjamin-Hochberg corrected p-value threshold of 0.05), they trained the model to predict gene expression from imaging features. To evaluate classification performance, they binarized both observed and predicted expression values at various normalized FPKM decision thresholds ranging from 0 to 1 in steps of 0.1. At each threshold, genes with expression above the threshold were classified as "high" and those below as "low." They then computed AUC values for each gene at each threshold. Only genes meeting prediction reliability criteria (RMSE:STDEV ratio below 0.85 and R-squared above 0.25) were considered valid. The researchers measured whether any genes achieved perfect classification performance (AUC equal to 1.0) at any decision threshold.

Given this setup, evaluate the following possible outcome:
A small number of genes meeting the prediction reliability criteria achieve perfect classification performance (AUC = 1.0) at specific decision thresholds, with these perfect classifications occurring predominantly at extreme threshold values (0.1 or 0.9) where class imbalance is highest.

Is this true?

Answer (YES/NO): NO